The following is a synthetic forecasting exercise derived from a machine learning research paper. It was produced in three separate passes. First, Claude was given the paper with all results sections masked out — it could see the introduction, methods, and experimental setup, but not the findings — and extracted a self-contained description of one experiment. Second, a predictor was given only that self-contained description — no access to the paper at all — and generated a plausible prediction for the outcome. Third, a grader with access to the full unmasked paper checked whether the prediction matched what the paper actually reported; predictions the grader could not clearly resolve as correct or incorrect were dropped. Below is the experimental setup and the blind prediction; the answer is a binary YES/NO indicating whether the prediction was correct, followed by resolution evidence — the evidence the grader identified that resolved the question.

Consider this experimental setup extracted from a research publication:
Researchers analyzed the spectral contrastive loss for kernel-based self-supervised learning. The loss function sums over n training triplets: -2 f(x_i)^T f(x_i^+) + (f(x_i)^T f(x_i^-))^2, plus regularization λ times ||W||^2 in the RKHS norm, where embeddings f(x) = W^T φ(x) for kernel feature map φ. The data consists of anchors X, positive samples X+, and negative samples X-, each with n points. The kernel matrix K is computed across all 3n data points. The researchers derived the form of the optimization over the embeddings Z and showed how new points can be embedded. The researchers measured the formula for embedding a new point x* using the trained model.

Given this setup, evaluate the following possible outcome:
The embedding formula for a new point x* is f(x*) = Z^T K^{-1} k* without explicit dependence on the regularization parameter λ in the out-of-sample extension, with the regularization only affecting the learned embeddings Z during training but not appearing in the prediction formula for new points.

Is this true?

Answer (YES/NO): NO